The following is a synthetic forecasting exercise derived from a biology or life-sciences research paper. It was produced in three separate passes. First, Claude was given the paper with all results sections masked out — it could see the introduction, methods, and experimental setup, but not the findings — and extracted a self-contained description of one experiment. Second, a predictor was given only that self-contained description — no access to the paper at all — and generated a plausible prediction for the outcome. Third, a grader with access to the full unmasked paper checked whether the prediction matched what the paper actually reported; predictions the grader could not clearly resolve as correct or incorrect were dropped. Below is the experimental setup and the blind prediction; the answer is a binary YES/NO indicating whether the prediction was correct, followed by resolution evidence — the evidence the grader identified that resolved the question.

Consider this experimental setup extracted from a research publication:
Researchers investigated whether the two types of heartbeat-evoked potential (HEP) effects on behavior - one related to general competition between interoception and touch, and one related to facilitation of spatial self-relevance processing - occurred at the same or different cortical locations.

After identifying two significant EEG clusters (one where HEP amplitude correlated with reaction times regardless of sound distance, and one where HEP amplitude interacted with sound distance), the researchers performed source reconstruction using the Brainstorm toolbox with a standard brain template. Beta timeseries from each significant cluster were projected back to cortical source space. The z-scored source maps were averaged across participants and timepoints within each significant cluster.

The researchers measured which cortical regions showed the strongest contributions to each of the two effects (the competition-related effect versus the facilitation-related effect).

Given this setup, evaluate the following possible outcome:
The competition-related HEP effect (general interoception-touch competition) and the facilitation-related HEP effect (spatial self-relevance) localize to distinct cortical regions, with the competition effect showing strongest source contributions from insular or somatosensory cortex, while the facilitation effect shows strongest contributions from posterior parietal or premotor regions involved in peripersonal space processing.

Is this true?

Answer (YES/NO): YES